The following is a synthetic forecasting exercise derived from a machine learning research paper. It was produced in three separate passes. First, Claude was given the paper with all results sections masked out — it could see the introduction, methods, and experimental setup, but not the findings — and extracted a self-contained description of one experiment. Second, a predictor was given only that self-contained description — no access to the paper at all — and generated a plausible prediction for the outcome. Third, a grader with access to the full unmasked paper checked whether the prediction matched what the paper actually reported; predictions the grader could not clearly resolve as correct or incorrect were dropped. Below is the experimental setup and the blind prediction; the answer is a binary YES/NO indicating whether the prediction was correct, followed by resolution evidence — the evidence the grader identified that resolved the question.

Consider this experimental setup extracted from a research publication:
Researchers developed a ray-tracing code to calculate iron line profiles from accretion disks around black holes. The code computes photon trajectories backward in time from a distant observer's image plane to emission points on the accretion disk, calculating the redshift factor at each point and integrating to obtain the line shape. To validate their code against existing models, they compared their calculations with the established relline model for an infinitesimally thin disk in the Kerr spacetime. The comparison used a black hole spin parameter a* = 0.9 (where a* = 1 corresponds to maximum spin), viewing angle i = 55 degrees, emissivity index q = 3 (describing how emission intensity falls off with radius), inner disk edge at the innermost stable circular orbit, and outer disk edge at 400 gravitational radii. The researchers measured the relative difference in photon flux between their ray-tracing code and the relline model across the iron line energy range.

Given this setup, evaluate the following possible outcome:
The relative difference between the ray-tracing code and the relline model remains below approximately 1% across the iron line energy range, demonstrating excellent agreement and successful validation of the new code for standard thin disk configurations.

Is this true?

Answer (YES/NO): YES